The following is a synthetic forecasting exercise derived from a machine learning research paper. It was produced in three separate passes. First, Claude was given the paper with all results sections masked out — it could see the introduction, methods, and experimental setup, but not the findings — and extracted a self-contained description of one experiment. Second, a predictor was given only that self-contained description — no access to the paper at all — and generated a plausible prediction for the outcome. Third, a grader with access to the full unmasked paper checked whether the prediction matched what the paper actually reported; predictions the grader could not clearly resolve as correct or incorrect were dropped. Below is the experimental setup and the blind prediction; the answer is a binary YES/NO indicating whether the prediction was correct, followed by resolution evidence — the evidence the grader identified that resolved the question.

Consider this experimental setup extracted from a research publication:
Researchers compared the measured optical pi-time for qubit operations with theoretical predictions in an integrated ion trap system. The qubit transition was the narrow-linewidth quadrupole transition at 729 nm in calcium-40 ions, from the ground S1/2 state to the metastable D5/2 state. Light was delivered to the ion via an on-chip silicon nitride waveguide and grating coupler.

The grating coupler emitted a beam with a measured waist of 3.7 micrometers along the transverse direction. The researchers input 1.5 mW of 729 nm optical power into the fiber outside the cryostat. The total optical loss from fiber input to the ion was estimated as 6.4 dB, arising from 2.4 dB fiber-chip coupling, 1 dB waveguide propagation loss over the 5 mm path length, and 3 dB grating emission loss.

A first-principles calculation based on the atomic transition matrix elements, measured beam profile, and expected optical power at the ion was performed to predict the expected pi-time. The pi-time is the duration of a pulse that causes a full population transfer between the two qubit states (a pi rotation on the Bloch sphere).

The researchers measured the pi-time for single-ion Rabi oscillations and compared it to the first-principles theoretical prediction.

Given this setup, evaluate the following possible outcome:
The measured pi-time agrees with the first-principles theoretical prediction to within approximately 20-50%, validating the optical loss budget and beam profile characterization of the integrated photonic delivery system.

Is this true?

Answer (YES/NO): YES